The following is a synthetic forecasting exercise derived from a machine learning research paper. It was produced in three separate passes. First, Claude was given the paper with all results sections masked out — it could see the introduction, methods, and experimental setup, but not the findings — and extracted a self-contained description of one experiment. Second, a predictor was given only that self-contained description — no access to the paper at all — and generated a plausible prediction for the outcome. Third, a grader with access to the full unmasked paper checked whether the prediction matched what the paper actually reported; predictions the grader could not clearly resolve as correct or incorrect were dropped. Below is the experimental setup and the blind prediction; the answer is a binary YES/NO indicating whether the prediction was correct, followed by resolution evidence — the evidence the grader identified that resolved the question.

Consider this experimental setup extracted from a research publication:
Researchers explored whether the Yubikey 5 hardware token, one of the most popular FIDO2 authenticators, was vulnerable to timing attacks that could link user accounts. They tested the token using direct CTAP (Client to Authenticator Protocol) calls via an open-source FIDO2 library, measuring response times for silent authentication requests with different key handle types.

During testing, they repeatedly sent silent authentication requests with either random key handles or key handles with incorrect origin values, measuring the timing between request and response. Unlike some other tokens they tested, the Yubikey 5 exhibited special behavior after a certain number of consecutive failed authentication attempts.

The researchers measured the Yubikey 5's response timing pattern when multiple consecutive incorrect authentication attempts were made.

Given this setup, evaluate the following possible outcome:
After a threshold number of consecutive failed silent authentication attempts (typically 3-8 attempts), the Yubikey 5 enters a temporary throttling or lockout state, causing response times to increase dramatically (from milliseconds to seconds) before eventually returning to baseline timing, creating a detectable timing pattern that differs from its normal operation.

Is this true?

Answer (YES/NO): NO